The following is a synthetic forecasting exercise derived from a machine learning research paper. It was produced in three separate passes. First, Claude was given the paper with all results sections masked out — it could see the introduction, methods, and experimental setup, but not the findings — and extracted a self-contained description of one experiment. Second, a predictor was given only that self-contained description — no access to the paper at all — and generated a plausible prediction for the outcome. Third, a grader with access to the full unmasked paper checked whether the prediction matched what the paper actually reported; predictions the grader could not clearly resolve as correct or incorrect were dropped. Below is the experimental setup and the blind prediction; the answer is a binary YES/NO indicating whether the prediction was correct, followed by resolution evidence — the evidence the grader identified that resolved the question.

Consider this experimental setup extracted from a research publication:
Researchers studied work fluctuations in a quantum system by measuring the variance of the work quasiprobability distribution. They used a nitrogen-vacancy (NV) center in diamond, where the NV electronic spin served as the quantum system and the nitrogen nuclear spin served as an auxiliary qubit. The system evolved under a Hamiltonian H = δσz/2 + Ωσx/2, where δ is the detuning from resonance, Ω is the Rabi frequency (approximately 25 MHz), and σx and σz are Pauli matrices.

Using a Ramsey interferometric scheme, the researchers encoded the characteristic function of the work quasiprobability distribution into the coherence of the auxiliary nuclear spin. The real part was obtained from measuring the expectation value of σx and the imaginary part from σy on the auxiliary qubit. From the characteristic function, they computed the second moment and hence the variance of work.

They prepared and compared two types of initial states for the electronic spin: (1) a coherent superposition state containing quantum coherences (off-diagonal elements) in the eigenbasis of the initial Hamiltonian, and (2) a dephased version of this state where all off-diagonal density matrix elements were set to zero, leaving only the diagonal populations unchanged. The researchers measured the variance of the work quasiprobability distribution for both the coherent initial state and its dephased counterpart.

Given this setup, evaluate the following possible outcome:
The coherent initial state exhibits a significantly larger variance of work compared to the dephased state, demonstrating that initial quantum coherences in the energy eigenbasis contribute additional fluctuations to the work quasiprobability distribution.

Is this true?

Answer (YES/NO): NO